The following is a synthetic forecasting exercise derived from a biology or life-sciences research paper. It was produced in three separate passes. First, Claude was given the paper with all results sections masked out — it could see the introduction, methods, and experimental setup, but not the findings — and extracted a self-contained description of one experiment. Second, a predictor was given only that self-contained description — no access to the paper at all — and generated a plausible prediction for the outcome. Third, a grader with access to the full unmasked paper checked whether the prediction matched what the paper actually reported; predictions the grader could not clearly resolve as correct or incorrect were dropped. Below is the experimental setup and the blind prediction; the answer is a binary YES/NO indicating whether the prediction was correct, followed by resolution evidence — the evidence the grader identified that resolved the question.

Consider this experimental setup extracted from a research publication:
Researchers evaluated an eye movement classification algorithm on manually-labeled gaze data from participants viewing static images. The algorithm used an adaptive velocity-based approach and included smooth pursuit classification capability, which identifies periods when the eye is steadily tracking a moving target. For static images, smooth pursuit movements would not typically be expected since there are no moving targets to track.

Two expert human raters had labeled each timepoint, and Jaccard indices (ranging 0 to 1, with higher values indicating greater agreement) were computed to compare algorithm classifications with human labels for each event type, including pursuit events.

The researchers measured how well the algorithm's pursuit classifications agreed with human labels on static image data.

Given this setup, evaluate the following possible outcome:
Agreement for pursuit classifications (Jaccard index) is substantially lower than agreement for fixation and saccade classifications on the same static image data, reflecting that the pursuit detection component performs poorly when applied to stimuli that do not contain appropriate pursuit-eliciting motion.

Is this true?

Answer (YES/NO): YES